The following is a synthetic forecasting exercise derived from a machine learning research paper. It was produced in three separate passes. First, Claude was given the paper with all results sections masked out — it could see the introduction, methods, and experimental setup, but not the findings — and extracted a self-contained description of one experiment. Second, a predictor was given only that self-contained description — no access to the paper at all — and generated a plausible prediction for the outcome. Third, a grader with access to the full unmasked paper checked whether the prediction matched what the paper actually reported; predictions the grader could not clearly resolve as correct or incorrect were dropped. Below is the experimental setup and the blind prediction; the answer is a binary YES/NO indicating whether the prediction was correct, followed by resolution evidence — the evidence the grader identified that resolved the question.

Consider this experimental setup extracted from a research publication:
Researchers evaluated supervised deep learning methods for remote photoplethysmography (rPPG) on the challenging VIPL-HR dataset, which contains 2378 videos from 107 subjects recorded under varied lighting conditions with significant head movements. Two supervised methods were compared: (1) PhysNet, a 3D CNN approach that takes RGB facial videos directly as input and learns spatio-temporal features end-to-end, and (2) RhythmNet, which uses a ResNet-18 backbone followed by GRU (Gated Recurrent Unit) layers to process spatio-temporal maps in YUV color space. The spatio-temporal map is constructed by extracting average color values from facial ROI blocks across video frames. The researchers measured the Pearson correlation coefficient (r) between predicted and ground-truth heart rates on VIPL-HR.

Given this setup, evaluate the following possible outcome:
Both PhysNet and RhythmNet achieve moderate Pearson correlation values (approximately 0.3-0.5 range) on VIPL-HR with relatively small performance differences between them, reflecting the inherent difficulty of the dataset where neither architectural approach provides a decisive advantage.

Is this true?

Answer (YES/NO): NO